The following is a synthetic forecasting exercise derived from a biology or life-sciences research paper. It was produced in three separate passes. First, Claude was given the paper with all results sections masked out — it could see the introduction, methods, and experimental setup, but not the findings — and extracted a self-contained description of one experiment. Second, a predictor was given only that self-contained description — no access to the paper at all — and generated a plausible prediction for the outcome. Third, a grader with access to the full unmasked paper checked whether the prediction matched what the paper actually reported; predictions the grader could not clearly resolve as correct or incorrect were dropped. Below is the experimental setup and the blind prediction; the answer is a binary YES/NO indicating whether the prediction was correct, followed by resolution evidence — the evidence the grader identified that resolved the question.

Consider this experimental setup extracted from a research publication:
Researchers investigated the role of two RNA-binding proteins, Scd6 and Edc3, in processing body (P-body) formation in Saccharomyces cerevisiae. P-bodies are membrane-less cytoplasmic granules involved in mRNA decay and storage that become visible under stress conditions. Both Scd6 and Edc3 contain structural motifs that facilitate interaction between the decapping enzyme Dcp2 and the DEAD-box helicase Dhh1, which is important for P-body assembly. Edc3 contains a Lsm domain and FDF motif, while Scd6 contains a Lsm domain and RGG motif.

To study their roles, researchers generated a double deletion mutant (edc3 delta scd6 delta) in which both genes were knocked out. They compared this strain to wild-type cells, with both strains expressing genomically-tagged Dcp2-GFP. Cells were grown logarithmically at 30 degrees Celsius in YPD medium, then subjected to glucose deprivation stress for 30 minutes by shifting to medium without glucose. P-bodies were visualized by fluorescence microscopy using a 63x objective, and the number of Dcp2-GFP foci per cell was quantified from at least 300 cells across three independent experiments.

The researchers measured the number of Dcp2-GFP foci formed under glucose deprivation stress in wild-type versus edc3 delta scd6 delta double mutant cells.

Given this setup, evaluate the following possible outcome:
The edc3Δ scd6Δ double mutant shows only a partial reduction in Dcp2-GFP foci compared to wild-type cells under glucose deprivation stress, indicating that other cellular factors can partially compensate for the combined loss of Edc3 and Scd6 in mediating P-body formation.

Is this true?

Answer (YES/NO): NO